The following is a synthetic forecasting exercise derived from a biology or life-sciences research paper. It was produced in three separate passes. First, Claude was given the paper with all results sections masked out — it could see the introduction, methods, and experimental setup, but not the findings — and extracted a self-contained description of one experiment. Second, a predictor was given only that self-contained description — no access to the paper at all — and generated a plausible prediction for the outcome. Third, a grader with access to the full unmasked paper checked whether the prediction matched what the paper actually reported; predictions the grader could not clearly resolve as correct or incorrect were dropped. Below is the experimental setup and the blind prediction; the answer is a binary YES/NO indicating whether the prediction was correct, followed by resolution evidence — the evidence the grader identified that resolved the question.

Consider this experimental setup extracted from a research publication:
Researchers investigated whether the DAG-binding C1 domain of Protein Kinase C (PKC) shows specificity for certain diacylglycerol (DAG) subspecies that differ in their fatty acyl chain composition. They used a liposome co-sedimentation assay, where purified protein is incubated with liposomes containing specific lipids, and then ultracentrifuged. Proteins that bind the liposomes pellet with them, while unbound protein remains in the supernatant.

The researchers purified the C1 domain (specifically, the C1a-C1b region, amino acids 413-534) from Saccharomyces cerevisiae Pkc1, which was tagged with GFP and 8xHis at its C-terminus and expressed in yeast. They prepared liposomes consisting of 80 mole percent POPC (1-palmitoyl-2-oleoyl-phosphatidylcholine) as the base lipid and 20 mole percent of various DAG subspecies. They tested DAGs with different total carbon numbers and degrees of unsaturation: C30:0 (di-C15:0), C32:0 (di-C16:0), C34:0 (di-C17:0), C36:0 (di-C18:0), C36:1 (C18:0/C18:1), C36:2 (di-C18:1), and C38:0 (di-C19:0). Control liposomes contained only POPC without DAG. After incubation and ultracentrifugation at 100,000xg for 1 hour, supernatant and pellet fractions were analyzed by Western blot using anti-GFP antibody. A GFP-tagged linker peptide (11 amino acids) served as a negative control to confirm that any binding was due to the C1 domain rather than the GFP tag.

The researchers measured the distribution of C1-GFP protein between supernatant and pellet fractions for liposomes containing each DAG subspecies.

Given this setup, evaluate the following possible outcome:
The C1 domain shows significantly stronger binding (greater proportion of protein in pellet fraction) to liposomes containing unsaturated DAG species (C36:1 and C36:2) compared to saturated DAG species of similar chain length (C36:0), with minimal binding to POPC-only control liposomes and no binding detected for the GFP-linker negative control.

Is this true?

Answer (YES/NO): NO